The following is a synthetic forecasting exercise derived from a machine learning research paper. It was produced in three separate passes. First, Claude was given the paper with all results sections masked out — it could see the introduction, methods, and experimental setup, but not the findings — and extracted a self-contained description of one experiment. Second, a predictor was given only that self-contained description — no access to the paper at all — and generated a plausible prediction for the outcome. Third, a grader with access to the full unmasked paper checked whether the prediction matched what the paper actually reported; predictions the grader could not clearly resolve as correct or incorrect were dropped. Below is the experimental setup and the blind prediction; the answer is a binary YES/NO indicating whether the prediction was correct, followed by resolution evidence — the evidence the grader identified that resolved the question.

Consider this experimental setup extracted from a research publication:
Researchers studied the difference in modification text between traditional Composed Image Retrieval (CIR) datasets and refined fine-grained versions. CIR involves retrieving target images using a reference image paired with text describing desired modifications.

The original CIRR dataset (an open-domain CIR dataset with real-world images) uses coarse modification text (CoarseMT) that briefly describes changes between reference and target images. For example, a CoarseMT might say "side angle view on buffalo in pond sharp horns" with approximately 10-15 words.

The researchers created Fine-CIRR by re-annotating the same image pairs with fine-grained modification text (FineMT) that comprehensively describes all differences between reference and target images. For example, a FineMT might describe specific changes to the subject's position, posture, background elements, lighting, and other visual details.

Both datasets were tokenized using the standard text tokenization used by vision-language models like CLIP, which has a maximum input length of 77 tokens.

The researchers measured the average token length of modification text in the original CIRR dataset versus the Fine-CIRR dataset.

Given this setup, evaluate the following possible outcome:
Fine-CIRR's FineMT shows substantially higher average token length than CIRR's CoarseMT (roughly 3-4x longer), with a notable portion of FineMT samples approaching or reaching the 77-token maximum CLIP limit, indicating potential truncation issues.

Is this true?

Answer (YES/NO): NO